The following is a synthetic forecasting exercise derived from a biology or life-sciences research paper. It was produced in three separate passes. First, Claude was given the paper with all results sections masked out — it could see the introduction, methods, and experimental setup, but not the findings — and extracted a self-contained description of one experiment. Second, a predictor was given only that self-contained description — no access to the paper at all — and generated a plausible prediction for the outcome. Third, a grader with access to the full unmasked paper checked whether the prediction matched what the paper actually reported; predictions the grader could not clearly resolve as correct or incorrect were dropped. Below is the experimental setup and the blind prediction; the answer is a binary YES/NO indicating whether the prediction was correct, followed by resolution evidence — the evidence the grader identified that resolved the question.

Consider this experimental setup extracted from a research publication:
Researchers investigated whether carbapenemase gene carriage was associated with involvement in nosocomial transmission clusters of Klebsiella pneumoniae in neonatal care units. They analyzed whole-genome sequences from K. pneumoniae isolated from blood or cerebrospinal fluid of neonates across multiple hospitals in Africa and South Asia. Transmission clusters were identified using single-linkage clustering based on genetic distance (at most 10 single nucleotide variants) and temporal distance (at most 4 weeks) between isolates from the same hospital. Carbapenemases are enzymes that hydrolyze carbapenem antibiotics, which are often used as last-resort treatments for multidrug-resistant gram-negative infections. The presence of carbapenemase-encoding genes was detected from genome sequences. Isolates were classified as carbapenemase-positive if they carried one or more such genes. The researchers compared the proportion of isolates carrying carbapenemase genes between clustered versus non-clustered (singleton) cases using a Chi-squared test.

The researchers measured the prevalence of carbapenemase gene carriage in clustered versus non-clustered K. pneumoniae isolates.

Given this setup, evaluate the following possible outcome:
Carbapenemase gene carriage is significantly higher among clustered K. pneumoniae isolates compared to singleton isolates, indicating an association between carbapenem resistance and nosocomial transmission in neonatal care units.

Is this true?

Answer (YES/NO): YES